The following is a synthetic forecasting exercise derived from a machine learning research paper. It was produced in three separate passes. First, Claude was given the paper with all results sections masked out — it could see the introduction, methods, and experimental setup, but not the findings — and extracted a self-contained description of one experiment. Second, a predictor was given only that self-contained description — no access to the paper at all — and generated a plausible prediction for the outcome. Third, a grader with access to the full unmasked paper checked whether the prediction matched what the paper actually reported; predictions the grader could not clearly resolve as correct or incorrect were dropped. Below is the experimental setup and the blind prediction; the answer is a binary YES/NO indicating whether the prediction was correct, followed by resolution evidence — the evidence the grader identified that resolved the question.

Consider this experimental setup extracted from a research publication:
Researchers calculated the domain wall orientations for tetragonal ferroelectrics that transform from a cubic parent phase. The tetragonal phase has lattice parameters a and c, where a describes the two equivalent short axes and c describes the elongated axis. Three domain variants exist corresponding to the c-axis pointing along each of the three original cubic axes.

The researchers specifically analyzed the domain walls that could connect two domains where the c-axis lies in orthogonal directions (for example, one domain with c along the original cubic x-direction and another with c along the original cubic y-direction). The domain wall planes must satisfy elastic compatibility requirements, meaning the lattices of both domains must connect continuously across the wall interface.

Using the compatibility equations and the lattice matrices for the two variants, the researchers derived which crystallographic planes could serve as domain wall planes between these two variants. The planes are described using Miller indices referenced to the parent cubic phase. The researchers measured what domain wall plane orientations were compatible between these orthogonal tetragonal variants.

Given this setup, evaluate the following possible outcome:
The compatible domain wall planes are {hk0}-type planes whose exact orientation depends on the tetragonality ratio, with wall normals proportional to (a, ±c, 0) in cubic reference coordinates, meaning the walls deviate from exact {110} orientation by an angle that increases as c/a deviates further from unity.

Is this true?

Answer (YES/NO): NO